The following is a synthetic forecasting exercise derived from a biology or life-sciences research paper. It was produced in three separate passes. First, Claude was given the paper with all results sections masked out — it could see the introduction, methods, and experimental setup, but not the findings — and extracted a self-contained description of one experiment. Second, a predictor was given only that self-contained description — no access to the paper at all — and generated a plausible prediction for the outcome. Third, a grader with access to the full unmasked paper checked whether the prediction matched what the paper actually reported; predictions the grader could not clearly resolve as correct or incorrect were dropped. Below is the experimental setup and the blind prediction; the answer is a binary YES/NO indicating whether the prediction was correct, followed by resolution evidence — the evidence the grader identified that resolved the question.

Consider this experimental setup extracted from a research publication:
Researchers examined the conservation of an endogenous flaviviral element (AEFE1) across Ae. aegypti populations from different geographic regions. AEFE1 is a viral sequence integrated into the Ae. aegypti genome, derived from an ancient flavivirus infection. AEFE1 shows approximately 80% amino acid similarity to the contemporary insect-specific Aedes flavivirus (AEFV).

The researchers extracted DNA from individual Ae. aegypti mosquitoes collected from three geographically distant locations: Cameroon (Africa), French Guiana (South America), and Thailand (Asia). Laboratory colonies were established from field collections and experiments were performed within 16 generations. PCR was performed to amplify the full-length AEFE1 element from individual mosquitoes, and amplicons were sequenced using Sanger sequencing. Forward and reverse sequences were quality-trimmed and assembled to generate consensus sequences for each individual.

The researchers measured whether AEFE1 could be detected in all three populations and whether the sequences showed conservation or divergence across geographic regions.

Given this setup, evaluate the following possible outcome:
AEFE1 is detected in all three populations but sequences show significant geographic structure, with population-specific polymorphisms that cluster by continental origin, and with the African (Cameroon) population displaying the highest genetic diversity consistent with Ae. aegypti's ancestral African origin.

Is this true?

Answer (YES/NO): YES